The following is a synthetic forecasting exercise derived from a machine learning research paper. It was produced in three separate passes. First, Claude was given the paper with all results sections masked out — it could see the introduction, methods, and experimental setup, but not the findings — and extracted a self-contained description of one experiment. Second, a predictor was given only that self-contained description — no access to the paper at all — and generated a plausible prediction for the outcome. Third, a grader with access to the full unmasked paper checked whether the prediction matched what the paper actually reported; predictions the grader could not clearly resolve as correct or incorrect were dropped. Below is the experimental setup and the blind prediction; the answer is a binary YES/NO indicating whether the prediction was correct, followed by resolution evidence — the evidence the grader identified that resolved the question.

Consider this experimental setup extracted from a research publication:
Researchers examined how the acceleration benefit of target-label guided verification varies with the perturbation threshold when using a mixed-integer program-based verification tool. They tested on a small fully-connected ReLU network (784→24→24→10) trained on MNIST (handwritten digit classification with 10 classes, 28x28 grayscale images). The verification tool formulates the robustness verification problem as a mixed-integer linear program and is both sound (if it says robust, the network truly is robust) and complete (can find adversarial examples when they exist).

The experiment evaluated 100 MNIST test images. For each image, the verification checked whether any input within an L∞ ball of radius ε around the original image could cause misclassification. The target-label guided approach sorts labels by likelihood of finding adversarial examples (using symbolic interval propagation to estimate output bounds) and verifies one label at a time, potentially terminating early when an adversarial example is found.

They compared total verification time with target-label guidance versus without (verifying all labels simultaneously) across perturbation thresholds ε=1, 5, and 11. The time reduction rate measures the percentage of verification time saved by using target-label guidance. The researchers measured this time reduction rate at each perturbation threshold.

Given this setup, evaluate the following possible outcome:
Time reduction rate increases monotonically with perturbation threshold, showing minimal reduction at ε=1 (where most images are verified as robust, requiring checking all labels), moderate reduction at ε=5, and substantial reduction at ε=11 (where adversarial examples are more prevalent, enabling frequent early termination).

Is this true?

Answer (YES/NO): NO